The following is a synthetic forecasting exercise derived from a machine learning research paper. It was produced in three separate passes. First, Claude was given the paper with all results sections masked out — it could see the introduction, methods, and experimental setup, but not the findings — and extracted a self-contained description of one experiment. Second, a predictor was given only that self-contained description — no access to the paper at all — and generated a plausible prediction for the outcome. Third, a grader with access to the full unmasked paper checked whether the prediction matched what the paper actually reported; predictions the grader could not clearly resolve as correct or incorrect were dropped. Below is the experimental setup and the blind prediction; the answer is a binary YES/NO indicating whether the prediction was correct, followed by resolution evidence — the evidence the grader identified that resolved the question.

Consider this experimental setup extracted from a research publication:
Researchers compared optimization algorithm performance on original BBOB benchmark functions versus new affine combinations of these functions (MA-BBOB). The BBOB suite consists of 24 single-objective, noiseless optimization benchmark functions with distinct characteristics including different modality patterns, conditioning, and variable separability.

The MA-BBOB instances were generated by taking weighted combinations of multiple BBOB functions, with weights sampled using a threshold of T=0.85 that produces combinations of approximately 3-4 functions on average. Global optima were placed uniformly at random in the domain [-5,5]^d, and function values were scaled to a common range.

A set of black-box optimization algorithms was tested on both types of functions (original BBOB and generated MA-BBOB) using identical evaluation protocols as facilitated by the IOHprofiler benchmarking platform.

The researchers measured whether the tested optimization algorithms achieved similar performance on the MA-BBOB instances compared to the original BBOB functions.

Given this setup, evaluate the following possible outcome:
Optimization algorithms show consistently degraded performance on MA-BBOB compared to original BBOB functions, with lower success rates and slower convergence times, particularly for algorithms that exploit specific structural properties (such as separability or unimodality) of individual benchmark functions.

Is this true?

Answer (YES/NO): NO